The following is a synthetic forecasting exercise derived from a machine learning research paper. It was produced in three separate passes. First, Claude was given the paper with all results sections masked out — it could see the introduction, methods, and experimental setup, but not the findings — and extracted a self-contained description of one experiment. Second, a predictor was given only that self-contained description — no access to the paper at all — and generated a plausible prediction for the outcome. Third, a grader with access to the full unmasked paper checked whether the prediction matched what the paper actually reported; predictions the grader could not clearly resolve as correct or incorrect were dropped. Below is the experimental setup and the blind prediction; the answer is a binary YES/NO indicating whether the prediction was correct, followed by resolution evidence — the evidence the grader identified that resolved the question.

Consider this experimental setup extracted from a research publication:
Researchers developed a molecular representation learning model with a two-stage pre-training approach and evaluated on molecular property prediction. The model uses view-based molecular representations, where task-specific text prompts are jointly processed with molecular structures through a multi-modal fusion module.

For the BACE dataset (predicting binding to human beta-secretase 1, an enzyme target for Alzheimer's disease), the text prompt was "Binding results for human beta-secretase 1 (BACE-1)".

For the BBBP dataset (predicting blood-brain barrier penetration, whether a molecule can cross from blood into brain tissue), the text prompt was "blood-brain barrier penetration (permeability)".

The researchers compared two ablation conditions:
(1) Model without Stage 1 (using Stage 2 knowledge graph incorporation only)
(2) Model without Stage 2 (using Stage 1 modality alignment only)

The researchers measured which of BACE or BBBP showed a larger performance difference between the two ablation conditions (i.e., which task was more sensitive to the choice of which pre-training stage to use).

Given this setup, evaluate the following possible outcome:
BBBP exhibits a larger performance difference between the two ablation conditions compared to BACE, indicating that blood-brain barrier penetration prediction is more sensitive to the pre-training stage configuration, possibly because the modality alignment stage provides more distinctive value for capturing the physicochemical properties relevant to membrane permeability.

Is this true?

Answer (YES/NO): YES